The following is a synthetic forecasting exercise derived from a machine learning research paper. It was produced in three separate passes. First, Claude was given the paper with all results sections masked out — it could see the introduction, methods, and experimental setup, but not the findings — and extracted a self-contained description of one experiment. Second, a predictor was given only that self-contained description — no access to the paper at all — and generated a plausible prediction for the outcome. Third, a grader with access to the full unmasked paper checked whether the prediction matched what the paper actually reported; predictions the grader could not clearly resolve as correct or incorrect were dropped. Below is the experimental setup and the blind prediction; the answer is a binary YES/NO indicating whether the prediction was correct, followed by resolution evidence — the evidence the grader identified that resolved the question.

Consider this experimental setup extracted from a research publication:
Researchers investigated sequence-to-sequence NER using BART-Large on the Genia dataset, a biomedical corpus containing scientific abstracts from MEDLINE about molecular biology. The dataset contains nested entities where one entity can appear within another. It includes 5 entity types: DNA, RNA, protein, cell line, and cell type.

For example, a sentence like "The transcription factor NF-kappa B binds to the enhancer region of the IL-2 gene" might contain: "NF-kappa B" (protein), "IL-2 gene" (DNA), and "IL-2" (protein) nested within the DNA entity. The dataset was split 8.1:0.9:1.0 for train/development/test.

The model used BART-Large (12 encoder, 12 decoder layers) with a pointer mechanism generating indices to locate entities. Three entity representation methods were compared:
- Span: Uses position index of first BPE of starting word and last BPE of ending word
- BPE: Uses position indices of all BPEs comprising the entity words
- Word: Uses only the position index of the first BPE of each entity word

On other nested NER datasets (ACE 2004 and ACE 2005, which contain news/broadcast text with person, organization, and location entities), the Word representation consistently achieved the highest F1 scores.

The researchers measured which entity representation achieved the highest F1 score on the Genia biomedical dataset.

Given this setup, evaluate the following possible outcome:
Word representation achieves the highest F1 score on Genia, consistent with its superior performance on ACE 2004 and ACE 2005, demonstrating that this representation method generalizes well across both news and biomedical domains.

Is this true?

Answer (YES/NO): NO